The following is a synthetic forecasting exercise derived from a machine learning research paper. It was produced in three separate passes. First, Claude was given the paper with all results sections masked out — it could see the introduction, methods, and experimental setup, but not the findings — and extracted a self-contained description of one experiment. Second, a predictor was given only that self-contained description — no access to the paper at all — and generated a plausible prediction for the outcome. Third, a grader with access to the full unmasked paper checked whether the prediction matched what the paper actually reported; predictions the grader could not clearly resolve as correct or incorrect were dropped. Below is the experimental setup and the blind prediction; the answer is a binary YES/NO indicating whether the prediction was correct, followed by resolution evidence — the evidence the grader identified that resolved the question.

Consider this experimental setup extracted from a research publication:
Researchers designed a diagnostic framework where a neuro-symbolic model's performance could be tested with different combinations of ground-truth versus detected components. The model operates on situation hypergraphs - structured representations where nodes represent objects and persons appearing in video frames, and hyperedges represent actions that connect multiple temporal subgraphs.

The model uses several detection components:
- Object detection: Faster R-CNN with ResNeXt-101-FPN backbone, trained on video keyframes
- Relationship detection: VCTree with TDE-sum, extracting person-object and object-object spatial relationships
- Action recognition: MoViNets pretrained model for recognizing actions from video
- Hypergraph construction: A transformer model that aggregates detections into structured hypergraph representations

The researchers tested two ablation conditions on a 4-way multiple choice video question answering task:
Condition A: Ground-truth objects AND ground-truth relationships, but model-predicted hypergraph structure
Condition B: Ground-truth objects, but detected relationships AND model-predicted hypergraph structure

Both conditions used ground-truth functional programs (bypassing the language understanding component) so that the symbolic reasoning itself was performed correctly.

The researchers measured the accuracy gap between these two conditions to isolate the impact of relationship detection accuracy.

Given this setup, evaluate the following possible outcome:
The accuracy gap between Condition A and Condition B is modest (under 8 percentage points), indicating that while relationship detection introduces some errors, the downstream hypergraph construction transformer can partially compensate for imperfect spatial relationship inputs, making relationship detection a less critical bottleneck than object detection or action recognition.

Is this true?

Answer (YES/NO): NO